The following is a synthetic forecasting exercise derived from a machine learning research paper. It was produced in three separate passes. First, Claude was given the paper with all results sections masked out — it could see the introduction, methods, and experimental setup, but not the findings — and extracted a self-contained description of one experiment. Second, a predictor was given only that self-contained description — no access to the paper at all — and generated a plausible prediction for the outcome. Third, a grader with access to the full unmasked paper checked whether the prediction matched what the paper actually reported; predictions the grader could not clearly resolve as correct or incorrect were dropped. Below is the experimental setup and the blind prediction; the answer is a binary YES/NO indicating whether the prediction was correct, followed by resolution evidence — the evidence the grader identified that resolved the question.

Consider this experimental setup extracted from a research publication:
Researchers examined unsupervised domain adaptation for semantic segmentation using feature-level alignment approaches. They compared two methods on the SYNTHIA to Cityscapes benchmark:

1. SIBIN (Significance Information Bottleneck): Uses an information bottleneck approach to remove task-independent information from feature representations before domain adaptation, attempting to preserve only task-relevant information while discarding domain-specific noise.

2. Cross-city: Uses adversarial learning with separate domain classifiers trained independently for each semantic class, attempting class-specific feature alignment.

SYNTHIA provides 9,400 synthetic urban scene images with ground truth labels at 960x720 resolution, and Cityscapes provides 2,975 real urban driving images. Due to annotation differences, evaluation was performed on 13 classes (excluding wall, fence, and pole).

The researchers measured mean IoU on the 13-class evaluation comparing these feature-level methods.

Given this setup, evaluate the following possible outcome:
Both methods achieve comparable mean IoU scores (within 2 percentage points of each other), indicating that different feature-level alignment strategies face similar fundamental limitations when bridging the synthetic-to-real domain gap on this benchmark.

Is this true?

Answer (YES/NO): YES